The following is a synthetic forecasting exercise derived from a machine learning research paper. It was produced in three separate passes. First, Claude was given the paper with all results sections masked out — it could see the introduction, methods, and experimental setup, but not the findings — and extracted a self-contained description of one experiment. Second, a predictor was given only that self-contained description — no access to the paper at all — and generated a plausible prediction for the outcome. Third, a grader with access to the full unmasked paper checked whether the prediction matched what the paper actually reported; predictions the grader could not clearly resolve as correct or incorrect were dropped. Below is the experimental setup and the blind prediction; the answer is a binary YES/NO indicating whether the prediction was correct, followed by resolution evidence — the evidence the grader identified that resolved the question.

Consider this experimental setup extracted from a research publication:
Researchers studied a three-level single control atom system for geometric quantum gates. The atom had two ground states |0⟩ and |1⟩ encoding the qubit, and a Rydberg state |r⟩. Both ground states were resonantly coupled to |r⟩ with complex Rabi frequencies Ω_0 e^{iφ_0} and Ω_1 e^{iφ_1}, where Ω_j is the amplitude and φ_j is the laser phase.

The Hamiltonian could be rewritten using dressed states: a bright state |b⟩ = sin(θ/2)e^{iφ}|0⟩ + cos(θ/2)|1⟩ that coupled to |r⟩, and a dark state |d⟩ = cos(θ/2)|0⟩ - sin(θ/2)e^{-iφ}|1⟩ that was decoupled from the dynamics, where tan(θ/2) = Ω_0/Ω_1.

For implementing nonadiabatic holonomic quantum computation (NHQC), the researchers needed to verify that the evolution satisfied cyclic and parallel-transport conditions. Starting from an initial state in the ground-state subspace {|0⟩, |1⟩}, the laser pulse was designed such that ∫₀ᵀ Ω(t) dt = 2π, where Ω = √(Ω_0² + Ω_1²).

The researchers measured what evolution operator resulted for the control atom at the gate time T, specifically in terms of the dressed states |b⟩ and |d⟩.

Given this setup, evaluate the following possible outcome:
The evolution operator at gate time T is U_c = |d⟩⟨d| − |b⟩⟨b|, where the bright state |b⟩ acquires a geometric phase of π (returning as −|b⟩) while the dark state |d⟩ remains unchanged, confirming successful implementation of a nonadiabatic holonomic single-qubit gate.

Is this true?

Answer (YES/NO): YES